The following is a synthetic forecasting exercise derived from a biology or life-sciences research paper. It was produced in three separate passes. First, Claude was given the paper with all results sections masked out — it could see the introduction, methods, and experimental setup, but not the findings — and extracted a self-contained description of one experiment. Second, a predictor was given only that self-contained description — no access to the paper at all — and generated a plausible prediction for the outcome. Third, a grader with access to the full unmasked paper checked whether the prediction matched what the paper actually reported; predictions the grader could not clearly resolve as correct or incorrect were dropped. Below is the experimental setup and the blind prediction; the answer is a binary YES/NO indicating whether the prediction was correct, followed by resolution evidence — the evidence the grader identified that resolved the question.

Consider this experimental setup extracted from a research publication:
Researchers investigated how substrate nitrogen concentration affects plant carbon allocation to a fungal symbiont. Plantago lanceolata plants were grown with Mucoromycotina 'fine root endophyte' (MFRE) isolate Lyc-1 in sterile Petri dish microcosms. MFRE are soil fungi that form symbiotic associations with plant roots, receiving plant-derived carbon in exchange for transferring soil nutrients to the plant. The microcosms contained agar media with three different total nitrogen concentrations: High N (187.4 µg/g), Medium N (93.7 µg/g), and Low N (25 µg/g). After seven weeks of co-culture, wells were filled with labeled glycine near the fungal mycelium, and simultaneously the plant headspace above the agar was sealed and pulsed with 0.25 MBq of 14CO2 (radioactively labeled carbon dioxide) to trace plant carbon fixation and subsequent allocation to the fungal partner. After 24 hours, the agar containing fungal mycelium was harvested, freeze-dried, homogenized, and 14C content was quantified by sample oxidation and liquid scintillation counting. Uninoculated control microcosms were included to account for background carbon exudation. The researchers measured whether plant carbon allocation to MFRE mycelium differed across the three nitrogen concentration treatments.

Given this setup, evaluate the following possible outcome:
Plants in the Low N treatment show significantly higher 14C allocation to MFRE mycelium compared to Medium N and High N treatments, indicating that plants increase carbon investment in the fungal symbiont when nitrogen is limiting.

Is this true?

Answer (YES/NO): NO